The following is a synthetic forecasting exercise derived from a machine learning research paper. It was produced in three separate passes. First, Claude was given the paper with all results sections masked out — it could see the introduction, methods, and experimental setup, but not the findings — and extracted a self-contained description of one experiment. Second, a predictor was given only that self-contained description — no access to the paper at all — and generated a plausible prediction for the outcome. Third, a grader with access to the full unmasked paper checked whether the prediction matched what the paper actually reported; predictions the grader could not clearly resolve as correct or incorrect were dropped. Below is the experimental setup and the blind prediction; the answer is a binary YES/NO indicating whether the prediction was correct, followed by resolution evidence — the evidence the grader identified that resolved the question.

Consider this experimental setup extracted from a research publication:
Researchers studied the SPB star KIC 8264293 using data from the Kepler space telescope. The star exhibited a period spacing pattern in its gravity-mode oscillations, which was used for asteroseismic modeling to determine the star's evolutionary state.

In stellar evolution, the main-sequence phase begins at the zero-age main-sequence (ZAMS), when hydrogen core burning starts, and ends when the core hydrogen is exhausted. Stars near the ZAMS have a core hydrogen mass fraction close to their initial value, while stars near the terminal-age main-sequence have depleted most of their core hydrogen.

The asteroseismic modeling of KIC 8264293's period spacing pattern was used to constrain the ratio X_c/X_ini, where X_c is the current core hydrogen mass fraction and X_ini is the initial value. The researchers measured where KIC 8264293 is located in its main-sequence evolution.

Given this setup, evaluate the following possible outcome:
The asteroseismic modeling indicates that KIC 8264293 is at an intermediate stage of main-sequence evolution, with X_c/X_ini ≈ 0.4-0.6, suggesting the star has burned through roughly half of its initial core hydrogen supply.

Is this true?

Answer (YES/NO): NO